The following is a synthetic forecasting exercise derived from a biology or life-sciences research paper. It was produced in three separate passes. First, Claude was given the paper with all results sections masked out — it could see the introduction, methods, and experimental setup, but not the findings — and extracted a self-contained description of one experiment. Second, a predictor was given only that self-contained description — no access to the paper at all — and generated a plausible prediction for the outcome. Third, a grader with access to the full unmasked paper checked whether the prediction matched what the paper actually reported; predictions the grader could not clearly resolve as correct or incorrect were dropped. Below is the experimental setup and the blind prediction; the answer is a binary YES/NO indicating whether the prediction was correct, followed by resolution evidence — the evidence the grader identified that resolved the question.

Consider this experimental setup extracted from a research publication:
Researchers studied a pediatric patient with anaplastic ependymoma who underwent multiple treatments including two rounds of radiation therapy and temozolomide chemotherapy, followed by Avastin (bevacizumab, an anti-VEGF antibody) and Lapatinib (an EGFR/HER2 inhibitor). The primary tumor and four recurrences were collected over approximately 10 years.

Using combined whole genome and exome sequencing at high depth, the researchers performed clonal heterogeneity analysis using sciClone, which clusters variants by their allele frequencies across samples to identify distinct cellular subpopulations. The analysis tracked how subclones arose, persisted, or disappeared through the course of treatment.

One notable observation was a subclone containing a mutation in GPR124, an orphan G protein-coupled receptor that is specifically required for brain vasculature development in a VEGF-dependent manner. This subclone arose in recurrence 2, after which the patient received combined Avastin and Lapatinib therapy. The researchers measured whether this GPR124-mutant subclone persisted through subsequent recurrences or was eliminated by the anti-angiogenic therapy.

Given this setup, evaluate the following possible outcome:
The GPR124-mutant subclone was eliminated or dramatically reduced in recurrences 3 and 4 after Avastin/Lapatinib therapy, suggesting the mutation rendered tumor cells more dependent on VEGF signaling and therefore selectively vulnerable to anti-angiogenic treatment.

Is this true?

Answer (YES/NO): YES